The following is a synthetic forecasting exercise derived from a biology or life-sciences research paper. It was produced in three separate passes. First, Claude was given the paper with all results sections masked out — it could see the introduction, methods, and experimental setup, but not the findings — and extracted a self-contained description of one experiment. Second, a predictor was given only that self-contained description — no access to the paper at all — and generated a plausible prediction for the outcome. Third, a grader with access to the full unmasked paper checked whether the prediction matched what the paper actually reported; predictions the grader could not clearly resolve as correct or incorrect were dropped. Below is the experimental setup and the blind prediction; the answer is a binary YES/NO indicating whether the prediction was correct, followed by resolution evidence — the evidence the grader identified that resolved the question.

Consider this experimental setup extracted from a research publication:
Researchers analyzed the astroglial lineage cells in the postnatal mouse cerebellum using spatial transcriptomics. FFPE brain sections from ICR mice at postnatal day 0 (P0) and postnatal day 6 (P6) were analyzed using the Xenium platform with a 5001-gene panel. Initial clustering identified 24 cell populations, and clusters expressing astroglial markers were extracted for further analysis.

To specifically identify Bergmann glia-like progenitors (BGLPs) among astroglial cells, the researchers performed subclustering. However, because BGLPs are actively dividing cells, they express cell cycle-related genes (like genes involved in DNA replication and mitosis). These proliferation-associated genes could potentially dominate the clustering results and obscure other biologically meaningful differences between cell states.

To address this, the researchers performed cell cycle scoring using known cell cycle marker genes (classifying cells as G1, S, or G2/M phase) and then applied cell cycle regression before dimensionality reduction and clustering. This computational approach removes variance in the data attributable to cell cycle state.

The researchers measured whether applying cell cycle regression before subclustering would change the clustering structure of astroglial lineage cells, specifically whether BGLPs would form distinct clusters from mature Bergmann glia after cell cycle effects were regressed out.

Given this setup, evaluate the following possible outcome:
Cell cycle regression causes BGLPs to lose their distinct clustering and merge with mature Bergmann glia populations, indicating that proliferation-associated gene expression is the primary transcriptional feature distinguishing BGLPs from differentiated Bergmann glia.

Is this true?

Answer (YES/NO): NO